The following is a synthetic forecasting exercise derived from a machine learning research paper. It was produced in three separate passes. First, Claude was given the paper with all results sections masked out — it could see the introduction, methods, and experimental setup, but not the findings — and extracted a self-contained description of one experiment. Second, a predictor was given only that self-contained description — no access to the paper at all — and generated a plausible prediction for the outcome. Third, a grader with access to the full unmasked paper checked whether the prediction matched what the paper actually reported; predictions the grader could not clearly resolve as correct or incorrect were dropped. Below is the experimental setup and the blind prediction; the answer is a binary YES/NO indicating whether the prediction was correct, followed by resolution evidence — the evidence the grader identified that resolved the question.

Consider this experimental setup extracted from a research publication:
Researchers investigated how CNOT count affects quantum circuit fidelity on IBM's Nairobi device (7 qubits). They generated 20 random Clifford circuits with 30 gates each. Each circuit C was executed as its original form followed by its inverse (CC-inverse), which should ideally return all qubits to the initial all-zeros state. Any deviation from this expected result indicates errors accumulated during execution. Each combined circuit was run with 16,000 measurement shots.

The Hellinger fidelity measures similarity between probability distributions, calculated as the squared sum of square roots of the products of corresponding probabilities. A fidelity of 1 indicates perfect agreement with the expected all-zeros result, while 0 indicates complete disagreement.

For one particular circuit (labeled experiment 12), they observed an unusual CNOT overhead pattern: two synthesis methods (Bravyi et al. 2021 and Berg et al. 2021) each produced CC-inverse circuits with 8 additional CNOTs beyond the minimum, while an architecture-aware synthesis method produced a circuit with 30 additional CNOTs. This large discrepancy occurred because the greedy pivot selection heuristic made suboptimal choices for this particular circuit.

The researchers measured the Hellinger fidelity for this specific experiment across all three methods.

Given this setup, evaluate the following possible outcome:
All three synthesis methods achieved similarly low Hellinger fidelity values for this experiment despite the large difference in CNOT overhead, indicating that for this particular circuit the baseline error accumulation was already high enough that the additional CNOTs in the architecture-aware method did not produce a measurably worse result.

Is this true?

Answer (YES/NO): NO